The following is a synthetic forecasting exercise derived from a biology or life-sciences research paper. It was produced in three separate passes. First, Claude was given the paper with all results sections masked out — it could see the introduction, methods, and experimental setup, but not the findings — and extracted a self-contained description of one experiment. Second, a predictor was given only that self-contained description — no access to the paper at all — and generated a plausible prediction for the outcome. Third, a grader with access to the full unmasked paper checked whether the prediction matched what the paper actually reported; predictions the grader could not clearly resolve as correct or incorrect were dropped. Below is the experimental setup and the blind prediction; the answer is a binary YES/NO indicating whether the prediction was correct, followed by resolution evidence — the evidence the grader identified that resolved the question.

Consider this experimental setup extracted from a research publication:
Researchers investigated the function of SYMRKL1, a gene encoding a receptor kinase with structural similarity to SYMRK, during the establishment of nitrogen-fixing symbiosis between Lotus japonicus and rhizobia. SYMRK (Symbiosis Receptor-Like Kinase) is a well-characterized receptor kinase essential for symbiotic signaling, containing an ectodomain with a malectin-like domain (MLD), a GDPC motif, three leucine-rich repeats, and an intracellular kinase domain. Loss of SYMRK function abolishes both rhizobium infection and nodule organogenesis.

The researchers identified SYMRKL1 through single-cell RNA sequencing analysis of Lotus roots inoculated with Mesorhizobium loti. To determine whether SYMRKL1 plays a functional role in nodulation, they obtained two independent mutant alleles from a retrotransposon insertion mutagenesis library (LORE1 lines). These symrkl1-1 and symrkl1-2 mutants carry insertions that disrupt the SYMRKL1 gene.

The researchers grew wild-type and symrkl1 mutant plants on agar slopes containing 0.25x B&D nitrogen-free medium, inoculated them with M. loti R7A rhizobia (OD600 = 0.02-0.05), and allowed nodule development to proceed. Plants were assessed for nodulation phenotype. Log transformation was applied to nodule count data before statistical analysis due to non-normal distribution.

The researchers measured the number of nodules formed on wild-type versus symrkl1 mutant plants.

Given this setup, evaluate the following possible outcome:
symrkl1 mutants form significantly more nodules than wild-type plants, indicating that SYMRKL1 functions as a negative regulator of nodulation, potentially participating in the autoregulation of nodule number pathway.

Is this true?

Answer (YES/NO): NO